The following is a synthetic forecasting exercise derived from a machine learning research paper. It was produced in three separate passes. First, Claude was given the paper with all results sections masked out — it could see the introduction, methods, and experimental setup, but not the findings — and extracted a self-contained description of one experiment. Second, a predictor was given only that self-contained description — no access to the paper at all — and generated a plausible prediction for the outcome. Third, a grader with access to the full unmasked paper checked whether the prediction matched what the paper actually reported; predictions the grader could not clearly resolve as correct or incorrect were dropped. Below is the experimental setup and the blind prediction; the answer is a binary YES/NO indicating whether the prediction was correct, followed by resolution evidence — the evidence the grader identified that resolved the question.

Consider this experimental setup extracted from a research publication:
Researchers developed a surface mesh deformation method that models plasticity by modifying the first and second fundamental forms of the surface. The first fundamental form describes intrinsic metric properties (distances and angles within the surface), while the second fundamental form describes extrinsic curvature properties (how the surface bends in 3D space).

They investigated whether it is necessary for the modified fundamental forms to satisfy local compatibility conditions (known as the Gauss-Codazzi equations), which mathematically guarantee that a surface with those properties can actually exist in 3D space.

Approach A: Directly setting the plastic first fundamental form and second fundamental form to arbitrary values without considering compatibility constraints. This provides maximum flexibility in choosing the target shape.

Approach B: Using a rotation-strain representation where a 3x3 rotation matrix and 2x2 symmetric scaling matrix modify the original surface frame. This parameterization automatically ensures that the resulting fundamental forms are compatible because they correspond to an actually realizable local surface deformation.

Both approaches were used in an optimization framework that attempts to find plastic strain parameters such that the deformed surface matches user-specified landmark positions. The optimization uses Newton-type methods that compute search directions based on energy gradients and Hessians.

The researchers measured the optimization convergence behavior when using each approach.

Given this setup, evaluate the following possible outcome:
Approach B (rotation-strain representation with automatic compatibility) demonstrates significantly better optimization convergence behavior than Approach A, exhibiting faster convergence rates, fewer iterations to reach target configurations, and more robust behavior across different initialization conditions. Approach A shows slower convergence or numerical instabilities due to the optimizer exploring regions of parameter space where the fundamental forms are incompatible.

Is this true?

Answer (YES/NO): YES